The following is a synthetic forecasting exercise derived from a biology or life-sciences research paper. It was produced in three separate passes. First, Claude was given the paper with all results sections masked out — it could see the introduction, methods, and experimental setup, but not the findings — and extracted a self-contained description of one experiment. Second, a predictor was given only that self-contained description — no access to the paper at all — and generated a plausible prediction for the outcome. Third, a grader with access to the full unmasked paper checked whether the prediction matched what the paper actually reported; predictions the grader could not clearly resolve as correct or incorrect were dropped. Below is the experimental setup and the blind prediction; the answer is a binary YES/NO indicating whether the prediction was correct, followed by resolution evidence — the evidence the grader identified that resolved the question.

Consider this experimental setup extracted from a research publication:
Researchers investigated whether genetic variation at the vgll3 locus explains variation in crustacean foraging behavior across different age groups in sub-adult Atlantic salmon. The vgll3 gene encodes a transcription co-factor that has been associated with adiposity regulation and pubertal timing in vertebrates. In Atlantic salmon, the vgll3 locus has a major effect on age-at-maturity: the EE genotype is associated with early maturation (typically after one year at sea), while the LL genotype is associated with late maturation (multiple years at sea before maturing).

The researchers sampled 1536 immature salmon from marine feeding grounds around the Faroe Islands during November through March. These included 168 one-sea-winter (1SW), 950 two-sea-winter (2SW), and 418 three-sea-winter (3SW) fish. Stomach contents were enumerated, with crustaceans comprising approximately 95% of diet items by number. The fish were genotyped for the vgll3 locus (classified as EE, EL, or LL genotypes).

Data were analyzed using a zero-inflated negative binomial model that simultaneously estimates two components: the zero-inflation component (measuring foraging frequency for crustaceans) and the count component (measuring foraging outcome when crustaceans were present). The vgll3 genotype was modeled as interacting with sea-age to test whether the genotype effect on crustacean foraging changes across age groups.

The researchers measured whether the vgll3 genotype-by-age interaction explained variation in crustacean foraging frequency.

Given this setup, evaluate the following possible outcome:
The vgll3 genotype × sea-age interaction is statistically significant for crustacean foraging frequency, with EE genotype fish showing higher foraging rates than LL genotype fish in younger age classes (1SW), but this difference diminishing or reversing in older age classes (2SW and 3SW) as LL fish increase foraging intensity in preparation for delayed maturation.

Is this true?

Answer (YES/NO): NO